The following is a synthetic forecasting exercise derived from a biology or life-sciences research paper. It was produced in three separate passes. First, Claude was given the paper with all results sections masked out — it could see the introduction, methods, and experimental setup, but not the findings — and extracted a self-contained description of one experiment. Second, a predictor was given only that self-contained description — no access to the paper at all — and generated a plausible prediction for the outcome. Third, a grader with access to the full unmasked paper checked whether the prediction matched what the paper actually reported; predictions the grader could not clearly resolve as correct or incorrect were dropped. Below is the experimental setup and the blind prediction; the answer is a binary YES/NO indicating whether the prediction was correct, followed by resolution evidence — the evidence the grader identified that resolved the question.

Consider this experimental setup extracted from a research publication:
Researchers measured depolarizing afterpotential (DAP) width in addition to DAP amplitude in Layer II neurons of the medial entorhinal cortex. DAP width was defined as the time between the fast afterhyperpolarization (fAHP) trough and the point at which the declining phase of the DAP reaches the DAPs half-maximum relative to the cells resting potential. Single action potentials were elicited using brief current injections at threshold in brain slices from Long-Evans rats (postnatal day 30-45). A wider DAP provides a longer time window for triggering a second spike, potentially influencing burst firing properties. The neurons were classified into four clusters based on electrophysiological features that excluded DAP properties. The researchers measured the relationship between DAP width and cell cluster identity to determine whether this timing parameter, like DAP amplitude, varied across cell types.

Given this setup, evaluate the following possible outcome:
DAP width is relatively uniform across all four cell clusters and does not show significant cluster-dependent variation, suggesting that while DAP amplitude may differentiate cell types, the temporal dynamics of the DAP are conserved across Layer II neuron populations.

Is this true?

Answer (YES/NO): NO